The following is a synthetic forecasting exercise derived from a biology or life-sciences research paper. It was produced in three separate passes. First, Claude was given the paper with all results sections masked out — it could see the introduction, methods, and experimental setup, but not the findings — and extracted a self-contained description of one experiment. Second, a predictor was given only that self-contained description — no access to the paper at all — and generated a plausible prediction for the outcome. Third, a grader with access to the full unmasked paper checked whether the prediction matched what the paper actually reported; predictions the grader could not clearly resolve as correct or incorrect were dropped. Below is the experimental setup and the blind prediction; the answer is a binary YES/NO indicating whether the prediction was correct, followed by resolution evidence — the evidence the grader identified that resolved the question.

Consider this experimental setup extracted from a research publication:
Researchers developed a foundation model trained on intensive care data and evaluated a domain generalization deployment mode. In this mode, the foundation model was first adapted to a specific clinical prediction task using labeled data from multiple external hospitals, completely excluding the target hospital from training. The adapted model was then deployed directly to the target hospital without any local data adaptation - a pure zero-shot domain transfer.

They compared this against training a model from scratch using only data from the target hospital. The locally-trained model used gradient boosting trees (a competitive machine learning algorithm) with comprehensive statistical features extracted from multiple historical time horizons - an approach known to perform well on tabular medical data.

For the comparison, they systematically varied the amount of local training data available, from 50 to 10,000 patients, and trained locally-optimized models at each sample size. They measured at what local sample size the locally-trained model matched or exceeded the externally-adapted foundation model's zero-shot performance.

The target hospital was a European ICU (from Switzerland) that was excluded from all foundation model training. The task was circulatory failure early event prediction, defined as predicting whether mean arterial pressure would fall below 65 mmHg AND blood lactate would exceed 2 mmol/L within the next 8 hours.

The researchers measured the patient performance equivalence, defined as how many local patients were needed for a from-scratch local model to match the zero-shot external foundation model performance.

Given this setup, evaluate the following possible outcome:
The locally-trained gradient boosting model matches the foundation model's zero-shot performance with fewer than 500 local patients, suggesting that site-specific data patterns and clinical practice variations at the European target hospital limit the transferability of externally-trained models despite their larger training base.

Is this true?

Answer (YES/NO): NO